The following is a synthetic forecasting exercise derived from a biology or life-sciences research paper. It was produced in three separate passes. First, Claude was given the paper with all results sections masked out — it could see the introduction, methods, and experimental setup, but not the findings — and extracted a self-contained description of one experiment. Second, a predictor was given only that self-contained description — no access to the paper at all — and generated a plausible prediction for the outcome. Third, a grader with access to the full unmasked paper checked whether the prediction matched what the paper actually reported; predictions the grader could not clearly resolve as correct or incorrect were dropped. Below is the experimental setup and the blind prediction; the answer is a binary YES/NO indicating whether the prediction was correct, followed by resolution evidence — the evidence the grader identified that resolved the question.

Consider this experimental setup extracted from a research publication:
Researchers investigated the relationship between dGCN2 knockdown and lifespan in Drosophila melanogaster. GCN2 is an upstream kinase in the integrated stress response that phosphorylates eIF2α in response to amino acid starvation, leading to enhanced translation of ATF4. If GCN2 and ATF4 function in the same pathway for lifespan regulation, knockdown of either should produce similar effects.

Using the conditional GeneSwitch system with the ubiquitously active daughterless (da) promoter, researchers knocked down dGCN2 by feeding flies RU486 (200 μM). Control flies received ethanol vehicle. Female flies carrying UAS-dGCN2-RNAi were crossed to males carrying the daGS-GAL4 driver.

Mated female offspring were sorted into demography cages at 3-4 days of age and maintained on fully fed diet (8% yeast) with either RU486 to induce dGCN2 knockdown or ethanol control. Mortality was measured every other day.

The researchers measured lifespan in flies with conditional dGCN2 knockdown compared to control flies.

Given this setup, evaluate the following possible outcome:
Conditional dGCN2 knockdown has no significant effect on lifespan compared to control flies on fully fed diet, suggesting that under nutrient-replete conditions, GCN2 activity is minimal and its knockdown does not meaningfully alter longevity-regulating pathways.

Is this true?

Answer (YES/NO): YES